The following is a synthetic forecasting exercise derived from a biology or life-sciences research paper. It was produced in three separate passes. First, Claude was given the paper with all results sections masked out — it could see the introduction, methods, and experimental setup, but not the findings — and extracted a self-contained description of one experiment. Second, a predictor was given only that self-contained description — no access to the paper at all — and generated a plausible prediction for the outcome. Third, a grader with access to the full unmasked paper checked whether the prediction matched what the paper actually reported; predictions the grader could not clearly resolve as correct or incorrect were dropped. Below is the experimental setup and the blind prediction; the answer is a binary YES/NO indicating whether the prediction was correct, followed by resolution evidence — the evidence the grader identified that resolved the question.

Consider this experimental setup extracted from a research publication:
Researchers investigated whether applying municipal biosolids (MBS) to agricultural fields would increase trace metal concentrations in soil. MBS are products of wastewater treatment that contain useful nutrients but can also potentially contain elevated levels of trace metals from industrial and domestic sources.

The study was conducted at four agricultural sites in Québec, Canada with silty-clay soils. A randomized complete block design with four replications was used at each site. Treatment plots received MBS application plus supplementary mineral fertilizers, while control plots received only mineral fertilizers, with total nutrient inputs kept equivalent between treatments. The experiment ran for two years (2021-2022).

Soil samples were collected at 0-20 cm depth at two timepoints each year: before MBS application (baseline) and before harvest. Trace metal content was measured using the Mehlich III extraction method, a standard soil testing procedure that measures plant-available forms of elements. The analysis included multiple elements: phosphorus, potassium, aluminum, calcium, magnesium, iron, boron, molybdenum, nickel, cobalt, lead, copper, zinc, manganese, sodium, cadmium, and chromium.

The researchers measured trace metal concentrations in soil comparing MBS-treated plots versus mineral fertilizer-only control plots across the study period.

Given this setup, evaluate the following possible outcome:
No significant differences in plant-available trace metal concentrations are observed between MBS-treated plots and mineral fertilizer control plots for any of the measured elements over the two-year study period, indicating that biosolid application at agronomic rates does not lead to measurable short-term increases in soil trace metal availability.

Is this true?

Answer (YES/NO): YES